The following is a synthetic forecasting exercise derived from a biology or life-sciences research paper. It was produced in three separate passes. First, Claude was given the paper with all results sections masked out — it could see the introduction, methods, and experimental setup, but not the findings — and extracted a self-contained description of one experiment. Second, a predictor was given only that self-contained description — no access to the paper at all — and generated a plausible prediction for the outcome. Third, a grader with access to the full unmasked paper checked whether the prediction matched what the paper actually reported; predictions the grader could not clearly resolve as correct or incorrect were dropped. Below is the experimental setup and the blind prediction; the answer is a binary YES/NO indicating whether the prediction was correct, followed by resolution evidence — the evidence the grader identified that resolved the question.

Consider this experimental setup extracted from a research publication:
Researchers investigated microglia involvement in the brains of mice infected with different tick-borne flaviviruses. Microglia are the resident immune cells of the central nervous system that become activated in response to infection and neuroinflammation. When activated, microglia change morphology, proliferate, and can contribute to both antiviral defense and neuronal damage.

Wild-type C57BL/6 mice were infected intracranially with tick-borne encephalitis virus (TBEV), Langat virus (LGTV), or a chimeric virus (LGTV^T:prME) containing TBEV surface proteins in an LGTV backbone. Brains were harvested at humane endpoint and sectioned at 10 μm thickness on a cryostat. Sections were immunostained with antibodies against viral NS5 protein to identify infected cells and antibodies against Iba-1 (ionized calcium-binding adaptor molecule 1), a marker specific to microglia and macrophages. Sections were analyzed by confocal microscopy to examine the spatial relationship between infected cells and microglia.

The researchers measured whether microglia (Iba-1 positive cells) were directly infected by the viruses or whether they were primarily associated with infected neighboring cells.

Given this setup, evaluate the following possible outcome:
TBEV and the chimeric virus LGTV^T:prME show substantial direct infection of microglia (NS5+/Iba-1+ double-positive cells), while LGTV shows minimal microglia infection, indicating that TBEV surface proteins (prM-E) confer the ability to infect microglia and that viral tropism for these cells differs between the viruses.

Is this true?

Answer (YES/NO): NO